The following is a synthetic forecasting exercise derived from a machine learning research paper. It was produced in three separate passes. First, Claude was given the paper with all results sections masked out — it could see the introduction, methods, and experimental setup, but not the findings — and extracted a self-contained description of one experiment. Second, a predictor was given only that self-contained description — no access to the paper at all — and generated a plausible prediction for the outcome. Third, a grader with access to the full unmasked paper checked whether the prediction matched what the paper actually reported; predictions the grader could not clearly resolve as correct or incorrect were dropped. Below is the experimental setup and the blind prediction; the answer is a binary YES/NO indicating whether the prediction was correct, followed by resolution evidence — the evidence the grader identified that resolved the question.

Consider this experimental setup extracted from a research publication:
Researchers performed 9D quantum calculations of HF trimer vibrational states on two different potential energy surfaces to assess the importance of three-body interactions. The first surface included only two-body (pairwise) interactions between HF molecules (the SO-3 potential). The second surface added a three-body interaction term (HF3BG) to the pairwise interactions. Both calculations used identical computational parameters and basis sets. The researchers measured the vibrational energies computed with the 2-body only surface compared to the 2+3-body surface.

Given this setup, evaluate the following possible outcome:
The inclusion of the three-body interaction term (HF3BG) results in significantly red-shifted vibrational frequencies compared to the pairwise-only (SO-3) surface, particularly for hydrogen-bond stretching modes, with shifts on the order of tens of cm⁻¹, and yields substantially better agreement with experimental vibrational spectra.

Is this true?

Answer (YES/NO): NO